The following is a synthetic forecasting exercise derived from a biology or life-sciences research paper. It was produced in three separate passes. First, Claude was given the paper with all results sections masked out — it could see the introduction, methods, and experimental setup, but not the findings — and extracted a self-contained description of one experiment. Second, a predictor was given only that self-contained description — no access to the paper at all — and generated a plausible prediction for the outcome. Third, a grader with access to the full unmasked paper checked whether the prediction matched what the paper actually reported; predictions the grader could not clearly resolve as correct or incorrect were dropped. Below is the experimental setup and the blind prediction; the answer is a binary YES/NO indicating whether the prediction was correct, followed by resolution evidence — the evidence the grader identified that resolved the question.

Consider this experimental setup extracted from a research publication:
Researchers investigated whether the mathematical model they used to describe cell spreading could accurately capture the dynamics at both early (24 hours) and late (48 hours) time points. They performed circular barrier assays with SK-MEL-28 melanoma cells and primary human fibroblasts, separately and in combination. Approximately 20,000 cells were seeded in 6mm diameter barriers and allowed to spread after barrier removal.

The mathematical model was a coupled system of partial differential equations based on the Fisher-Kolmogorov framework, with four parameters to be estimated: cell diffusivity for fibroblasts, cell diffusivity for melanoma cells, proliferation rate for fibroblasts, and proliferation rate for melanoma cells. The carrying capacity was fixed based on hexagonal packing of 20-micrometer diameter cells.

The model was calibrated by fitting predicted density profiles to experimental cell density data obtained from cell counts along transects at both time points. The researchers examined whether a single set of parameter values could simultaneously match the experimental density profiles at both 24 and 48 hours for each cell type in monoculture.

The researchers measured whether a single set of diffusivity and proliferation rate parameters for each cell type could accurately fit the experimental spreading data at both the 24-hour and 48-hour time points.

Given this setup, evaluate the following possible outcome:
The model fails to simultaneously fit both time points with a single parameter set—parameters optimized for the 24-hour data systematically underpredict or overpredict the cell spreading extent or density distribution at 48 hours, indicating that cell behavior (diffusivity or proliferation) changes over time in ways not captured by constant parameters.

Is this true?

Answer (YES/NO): NO